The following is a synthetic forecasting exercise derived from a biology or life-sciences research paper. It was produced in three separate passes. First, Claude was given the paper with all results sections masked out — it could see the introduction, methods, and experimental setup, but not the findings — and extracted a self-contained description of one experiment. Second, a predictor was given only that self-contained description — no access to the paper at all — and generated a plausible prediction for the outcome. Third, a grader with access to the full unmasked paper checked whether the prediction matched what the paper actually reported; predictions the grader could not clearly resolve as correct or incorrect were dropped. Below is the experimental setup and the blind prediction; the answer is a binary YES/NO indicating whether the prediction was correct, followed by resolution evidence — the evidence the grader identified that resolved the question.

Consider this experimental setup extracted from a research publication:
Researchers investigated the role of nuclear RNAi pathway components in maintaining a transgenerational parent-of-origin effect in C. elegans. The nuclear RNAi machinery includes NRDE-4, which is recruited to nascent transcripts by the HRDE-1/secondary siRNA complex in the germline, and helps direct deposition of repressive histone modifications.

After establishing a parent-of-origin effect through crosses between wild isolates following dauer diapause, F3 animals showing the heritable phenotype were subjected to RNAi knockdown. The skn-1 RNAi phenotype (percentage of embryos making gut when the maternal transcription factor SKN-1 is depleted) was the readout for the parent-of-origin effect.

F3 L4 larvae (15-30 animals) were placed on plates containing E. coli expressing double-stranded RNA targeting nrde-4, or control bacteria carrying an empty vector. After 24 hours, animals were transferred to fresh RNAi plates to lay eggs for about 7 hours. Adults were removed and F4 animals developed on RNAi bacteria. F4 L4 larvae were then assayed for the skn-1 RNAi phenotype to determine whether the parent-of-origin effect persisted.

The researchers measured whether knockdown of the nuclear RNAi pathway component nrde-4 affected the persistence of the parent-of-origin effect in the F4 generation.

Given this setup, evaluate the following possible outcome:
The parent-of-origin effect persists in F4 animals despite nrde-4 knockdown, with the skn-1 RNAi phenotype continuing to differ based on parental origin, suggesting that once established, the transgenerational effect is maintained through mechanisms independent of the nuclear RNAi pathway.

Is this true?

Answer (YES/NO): NO